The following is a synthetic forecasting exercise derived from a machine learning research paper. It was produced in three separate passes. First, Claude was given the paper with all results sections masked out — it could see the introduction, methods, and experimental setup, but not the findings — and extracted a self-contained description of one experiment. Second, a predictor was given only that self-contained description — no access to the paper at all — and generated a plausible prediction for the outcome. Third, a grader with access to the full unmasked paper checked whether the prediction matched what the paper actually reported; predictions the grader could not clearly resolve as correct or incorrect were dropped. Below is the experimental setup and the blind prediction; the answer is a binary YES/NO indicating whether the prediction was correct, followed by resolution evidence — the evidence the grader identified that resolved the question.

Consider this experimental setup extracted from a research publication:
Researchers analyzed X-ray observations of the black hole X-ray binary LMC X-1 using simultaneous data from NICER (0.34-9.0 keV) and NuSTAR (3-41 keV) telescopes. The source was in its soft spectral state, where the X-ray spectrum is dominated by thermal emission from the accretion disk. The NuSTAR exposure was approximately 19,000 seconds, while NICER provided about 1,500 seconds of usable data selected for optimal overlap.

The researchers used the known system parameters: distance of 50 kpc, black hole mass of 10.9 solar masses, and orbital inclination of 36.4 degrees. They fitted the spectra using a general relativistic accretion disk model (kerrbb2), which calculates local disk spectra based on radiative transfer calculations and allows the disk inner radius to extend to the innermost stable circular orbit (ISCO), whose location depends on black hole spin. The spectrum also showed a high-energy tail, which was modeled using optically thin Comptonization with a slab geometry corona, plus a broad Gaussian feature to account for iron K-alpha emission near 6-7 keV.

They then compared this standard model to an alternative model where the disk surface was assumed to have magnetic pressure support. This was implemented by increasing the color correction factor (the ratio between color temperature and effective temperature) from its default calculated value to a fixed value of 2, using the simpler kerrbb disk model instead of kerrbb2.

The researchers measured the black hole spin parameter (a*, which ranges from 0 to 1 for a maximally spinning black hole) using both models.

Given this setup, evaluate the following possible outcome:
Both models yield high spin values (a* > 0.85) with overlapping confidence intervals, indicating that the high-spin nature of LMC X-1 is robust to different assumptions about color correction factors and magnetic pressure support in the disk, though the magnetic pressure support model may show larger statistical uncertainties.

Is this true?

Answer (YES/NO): NO